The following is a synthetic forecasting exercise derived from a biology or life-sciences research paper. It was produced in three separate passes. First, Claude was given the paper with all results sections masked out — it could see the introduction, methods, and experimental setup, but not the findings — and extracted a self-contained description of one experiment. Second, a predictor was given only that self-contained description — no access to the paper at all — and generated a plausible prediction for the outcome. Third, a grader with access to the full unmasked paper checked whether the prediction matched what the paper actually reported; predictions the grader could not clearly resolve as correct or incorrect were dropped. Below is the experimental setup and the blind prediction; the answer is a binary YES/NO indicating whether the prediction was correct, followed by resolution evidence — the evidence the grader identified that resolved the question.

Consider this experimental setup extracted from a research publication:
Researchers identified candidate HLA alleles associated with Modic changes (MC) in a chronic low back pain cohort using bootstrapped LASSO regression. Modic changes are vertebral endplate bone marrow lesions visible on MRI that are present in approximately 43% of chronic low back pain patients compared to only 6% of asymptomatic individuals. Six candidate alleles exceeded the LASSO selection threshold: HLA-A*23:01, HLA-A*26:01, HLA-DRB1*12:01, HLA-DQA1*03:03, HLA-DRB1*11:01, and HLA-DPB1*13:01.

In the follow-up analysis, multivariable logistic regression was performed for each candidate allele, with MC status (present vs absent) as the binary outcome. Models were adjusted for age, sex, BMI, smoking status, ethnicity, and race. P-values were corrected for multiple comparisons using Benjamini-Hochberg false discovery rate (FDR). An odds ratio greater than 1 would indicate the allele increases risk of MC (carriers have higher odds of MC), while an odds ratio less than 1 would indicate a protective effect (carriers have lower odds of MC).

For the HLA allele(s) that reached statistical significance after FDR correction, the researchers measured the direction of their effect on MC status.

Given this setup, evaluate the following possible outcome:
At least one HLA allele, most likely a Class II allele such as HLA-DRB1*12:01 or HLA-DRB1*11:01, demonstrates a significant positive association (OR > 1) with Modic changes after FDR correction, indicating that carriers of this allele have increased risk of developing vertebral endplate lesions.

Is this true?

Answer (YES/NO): NO